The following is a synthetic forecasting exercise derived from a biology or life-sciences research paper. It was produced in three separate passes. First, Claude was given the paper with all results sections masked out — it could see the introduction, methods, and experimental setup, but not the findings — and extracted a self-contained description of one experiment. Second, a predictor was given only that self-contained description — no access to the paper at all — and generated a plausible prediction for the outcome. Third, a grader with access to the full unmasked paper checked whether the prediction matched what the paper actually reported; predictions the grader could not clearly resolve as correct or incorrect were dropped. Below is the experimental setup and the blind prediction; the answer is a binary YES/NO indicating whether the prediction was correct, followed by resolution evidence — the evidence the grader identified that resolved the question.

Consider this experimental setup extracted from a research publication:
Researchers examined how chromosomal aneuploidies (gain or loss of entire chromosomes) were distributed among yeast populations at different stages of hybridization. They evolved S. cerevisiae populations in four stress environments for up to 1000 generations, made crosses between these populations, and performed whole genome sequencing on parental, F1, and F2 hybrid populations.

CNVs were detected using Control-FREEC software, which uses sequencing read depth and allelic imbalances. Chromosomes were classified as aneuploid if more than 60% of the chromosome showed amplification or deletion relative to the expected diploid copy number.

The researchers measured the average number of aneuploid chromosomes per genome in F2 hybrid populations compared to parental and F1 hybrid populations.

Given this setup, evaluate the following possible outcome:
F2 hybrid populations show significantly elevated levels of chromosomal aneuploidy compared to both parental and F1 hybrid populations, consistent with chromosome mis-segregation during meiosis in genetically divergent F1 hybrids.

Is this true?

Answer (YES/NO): NO